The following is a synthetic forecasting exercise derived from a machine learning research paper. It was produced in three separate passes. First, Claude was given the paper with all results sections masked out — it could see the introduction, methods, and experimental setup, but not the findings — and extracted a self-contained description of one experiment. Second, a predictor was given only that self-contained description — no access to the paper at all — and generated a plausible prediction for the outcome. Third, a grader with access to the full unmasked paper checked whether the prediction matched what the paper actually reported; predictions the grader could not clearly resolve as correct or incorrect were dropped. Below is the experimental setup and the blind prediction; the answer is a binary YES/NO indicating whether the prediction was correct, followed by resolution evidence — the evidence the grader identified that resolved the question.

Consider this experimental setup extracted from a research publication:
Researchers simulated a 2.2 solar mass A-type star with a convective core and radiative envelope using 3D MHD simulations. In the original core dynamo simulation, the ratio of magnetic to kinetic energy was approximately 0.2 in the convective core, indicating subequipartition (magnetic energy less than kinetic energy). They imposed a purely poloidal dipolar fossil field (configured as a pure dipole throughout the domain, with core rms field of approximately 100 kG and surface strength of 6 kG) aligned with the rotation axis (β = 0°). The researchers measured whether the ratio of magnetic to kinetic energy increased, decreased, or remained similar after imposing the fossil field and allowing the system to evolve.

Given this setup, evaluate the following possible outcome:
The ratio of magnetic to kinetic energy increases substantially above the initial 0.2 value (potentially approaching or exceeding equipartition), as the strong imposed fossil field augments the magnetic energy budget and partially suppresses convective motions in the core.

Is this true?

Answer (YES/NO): YES